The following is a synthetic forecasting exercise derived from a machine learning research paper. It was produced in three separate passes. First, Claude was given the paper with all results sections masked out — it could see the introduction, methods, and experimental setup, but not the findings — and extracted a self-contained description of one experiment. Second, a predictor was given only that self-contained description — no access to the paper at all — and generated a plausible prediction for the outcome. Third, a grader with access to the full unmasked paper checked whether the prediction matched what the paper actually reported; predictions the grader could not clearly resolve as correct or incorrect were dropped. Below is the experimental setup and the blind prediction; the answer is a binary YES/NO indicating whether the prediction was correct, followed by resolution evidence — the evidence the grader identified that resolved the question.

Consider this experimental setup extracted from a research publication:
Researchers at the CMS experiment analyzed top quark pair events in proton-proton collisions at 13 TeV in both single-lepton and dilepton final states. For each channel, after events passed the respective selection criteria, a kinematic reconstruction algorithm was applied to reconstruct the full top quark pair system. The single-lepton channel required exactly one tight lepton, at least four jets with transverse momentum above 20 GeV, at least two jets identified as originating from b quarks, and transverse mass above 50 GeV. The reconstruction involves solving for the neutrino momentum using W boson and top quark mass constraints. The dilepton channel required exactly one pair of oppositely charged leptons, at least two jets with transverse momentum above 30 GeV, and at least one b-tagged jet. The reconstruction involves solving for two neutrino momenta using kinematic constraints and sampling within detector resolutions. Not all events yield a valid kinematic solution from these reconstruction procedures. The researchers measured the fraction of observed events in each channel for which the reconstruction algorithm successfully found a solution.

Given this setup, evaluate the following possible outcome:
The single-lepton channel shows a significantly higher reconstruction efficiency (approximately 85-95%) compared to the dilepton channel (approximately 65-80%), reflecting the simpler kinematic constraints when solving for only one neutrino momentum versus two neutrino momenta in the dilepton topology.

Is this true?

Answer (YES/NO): NO